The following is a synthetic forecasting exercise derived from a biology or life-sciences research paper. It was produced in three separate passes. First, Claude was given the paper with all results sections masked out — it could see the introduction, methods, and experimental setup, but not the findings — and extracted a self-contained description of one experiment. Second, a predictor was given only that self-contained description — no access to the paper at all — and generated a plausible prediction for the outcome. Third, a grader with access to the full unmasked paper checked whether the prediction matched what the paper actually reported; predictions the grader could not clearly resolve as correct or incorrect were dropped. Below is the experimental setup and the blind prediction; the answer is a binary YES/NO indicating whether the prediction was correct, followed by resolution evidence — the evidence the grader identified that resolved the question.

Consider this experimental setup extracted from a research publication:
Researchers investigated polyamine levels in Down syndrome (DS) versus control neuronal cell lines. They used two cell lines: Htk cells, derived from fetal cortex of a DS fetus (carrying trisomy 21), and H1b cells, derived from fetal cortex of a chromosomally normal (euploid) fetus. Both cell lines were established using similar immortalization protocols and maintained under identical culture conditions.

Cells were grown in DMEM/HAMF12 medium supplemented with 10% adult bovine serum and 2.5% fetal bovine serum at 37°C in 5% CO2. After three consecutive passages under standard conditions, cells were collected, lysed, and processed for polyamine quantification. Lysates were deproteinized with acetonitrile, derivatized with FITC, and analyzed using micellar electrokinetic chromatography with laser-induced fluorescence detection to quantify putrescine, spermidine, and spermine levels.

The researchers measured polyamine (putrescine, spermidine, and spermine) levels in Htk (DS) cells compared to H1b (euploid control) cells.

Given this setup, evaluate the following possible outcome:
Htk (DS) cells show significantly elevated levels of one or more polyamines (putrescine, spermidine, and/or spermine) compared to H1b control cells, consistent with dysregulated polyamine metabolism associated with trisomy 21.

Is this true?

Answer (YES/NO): YES